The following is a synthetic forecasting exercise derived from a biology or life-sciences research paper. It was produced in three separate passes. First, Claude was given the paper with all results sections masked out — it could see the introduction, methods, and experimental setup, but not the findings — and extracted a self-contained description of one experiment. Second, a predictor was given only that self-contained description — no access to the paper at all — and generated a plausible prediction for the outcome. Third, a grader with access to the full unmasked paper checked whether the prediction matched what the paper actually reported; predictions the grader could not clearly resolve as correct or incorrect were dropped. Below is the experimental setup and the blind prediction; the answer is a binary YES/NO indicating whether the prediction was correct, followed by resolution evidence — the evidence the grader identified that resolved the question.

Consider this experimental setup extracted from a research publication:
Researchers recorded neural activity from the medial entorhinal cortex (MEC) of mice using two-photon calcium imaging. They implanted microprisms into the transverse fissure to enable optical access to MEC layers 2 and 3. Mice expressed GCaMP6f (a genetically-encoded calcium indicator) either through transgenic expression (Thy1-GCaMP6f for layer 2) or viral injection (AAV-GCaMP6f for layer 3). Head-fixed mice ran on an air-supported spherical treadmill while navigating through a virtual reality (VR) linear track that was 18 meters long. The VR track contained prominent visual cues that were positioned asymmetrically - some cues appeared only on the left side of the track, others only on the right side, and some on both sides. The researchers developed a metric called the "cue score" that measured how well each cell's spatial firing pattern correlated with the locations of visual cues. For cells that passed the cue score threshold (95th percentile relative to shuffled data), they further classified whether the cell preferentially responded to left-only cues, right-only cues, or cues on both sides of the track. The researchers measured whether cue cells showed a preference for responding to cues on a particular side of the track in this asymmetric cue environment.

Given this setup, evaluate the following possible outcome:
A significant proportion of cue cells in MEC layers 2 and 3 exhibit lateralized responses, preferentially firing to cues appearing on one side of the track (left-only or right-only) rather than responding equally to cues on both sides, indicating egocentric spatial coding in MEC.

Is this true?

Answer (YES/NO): YES